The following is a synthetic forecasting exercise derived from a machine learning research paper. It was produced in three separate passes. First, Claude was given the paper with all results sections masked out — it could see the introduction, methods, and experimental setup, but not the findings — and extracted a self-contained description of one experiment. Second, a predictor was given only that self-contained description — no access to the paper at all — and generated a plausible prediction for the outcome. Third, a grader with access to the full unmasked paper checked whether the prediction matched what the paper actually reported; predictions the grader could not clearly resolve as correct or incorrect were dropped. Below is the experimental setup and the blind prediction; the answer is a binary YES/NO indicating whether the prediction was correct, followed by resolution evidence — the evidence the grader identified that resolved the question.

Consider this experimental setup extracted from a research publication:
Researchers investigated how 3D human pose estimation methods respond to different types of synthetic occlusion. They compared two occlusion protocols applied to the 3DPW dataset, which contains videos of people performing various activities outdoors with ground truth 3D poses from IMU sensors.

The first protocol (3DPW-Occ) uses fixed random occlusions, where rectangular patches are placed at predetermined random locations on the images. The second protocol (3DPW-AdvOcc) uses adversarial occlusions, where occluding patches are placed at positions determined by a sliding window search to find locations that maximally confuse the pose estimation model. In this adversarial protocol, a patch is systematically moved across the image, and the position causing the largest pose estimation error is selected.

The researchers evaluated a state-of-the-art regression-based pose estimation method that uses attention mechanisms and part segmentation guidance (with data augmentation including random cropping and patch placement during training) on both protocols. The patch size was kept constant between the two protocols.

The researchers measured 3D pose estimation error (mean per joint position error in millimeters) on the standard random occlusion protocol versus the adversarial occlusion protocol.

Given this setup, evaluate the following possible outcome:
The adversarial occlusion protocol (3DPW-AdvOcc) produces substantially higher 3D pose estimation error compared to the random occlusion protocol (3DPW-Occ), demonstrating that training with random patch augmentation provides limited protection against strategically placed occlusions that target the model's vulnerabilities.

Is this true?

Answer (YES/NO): YES